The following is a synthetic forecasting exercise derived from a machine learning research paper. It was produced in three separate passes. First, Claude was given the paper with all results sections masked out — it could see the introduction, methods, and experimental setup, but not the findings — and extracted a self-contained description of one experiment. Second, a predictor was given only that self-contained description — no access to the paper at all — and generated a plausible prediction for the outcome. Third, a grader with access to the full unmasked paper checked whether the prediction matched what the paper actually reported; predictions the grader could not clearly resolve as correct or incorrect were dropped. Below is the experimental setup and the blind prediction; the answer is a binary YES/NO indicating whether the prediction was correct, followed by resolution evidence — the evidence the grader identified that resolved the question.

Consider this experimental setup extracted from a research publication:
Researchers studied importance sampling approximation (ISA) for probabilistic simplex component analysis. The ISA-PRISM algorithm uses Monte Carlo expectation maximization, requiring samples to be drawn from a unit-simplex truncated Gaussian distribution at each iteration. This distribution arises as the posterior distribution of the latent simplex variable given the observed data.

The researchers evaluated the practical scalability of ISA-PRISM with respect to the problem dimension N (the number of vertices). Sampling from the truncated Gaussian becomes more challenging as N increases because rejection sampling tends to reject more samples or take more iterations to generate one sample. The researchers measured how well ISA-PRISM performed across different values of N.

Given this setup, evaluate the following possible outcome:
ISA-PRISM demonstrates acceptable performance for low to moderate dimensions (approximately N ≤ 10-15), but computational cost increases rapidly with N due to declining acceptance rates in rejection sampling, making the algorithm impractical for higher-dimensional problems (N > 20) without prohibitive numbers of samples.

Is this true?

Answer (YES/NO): NO